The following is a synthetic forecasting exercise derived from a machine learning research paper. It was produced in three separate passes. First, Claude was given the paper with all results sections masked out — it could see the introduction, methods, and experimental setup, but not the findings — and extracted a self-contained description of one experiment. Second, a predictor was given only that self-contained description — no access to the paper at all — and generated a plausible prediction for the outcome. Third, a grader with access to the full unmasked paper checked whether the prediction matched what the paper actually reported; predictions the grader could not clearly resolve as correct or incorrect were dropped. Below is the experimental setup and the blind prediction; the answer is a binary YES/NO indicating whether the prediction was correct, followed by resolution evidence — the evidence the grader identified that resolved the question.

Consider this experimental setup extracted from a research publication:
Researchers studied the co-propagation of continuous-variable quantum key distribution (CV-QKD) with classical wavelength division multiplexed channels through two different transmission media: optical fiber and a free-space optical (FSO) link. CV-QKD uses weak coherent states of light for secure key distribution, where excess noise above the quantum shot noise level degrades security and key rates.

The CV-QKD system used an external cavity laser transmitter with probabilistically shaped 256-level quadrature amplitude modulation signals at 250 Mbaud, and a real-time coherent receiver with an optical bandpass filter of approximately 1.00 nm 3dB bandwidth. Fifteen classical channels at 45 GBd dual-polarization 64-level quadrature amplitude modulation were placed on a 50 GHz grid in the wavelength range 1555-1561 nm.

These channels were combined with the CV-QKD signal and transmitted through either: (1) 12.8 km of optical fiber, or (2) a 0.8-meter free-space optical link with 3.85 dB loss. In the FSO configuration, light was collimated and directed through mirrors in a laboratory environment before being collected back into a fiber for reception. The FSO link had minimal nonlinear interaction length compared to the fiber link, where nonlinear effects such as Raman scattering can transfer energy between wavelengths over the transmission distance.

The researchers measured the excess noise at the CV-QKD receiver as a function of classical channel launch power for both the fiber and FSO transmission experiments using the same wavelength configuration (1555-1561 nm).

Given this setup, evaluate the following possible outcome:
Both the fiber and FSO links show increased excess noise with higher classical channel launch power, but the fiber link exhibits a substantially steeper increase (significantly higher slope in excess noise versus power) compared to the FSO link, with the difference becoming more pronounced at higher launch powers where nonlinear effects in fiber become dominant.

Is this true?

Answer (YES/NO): NO